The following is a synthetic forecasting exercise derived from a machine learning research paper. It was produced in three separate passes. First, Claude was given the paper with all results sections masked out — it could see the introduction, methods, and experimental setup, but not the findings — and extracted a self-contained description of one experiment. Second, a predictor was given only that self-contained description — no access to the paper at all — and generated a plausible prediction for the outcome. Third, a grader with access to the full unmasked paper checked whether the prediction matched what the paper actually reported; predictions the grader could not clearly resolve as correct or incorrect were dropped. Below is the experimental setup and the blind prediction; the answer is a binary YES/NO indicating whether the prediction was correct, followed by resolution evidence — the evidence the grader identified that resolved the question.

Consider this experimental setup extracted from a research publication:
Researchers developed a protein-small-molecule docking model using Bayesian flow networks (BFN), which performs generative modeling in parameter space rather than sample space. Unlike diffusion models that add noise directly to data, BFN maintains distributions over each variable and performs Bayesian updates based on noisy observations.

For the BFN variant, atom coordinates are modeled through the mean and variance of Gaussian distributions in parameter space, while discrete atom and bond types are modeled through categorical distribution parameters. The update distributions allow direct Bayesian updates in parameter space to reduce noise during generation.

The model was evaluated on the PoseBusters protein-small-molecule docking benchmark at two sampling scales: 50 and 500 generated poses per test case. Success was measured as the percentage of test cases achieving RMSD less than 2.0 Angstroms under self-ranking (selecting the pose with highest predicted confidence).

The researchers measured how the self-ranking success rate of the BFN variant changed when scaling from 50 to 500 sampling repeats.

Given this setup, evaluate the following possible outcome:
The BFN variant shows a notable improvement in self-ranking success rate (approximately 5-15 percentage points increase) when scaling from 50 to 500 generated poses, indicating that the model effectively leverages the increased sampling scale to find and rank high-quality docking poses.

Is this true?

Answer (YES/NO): NO